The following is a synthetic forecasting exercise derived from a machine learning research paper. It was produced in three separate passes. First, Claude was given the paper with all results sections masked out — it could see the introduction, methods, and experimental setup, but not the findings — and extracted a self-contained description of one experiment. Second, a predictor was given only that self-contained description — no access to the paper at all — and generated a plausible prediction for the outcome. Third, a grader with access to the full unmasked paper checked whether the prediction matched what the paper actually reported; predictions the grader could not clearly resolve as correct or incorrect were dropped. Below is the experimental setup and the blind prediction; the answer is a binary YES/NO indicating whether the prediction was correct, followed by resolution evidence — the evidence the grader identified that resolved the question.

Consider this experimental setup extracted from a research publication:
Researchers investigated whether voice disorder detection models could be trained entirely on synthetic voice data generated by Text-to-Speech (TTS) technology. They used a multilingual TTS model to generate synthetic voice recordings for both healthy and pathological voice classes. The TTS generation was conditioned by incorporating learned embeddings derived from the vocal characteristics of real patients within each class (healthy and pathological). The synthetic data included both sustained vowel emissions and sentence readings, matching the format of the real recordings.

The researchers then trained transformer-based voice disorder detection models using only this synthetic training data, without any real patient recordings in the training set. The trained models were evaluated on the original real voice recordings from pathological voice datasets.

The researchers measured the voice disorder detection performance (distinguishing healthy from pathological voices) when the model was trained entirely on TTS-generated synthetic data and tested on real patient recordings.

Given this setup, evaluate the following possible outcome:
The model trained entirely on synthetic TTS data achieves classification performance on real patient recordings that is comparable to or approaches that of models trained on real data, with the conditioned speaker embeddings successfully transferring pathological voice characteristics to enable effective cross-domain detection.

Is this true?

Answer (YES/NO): YES